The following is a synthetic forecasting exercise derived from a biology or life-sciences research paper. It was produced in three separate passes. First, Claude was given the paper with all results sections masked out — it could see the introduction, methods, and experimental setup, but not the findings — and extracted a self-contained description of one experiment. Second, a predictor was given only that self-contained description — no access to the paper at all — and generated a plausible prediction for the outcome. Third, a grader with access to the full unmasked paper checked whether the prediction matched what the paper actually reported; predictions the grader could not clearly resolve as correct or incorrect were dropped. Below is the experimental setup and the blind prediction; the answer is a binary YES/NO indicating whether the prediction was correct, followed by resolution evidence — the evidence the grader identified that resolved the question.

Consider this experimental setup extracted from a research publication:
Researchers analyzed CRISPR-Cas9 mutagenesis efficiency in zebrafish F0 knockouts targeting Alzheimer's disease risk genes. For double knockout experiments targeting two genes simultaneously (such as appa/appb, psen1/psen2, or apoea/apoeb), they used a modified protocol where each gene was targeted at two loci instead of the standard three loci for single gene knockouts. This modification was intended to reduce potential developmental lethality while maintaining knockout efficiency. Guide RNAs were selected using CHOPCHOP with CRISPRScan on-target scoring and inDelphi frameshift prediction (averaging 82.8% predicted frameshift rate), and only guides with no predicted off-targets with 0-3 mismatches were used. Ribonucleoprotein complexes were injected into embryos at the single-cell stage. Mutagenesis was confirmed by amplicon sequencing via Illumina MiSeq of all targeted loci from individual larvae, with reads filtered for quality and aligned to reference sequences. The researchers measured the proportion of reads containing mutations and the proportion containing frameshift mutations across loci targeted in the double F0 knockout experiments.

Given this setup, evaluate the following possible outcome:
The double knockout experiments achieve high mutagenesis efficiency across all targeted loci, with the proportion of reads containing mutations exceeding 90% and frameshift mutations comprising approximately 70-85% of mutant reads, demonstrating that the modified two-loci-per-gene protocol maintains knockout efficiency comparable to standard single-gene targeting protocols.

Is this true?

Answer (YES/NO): YES